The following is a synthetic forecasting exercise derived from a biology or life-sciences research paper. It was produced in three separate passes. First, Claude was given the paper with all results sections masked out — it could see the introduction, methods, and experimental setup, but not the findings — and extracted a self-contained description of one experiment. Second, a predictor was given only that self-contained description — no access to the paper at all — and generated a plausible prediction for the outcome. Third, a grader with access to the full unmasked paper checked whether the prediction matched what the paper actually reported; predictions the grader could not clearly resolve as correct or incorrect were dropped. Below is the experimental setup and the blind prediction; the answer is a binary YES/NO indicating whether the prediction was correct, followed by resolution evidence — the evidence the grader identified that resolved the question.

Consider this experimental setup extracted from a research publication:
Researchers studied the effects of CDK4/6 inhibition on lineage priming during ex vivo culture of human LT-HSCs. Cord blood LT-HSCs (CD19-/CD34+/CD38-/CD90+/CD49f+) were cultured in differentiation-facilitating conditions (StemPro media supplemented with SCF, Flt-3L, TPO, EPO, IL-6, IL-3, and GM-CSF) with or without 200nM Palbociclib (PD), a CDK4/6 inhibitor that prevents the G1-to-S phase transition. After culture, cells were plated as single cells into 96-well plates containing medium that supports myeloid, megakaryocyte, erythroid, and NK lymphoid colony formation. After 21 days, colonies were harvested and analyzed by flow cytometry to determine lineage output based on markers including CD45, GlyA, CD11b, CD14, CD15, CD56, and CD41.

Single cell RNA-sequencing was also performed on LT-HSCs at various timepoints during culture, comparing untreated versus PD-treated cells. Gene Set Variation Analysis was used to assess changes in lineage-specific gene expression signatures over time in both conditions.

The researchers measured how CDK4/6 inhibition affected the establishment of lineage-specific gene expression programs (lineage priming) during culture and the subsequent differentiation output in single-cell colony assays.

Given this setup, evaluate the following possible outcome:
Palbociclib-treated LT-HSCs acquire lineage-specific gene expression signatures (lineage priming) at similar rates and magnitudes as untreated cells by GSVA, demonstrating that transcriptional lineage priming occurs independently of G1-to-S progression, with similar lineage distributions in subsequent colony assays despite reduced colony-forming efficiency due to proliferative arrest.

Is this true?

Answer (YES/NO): NO